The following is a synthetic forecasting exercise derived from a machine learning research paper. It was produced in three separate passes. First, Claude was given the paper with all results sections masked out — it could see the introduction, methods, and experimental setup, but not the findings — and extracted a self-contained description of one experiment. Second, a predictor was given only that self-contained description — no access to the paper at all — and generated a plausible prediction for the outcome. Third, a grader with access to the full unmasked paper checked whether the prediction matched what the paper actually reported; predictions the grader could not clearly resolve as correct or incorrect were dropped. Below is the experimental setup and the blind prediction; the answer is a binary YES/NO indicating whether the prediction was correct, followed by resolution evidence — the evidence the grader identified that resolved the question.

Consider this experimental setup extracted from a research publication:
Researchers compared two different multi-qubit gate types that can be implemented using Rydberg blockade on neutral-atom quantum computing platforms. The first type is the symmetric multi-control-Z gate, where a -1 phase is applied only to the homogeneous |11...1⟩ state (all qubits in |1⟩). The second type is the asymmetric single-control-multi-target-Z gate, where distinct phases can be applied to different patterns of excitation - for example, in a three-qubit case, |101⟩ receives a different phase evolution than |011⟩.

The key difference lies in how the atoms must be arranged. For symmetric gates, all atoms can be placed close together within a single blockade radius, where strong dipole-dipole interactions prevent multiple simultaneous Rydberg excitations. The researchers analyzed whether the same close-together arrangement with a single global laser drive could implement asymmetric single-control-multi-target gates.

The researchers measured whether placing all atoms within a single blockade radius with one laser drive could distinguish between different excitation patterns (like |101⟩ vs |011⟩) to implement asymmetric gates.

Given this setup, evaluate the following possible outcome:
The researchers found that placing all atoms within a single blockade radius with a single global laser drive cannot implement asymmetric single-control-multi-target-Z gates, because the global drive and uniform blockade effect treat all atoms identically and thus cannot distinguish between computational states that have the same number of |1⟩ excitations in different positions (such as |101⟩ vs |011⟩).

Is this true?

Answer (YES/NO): YES